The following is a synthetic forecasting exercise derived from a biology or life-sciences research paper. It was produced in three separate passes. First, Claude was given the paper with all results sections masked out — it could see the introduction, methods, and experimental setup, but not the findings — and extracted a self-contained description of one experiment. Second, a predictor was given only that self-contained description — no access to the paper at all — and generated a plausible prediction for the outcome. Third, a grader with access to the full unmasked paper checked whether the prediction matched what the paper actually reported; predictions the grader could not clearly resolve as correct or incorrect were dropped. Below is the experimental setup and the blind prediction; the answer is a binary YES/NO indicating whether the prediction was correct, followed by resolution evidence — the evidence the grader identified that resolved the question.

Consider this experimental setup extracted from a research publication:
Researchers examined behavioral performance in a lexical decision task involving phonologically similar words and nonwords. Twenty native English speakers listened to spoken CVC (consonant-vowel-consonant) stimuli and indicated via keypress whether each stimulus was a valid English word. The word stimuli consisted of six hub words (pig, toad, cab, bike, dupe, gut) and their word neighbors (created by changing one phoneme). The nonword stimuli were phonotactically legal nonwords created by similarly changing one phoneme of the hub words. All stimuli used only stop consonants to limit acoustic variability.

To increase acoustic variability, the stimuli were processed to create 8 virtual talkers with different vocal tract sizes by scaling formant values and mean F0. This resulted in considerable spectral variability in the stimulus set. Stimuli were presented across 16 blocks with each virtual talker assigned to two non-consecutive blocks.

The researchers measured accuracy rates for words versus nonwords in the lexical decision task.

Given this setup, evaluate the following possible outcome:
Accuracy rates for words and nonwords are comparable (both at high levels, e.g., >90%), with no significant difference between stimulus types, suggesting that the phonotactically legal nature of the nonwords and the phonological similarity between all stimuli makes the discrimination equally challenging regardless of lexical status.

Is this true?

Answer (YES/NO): NO